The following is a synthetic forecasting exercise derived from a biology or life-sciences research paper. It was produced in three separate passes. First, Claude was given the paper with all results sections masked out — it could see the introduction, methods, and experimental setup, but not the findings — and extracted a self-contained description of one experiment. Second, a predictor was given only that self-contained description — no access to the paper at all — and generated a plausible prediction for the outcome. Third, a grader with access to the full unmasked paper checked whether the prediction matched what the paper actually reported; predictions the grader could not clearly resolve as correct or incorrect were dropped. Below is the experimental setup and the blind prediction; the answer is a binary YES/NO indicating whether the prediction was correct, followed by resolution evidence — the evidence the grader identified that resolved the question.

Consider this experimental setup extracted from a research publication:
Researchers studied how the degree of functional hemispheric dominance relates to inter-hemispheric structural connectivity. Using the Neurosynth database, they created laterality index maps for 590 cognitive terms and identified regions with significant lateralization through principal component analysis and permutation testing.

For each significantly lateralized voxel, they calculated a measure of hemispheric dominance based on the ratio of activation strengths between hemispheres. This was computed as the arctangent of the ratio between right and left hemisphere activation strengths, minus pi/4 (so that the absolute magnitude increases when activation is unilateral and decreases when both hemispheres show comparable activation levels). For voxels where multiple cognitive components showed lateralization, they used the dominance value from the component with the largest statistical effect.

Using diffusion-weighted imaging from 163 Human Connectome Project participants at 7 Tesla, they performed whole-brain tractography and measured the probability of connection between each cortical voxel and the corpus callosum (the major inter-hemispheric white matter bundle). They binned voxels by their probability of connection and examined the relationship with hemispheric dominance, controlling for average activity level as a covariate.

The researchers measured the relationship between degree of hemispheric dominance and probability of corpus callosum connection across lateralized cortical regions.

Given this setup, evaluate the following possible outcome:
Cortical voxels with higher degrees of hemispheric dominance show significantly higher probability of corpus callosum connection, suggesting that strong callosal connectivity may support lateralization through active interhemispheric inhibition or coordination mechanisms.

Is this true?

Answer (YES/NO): NO